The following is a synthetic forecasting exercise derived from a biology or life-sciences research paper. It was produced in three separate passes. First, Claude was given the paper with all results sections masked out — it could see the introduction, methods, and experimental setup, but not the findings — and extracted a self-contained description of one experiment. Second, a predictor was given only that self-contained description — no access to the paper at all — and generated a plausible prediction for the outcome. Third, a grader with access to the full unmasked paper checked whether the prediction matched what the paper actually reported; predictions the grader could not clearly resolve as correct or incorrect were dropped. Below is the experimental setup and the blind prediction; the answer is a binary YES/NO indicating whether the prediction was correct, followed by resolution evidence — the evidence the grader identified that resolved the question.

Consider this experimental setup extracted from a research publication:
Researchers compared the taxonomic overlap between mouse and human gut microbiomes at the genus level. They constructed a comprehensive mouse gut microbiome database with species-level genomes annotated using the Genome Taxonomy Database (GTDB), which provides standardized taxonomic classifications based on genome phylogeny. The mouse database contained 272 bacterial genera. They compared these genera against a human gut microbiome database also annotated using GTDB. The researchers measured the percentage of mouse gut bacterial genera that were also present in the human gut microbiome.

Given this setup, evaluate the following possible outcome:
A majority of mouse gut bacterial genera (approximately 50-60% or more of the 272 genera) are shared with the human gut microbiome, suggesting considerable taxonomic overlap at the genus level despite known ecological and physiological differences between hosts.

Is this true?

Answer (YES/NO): YES